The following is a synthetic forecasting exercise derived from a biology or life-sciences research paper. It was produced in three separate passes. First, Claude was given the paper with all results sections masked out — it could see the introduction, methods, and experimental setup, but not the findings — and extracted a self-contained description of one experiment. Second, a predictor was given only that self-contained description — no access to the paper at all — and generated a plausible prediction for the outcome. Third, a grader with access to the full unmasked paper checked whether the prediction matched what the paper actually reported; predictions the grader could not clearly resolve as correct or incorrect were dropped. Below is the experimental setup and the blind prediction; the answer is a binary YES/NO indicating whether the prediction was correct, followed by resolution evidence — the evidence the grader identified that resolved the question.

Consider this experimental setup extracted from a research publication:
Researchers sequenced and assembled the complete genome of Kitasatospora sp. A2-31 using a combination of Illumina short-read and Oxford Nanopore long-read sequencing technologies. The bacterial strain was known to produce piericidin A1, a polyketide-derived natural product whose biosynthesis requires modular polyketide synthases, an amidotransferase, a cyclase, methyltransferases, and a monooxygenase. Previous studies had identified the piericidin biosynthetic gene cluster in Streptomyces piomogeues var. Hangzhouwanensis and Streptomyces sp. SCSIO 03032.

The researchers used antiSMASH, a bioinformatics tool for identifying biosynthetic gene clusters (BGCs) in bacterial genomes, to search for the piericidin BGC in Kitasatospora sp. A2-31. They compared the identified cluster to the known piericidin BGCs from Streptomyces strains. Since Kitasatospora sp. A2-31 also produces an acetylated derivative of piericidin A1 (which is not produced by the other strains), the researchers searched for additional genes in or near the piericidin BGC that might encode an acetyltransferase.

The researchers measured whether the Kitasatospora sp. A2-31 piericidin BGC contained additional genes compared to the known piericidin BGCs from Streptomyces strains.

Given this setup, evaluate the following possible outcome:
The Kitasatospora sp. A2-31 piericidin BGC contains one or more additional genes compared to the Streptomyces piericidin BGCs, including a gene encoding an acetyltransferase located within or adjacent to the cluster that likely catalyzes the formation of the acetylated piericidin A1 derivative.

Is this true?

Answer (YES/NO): YES